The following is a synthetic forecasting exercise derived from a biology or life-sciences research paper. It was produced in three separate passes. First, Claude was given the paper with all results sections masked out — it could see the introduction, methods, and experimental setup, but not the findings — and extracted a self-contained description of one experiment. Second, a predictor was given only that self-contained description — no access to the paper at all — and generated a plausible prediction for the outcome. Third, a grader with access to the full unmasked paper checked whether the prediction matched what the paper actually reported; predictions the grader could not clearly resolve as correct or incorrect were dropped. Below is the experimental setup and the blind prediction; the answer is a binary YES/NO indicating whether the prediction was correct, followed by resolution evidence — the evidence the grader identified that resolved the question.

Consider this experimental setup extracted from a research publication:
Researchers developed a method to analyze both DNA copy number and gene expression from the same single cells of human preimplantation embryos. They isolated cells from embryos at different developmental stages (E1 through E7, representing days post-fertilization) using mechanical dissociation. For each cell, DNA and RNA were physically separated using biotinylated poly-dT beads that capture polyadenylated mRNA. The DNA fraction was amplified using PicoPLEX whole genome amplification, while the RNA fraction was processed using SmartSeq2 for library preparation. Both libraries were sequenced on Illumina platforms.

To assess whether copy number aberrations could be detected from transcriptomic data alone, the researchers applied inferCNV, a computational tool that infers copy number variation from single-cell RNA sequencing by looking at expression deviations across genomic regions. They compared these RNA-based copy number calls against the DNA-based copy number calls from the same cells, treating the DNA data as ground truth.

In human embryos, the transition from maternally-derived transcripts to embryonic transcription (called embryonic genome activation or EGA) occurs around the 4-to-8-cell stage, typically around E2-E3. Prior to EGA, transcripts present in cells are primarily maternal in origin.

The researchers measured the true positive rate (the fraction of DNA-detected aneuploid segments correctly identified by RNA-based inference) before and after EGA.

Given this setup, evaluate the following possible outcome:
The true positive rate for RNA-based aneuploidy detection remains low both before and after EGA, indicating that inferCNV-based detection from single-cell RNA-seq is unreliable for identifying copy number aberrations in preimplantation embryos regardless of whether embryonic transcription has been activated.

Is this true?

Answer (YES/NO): NO